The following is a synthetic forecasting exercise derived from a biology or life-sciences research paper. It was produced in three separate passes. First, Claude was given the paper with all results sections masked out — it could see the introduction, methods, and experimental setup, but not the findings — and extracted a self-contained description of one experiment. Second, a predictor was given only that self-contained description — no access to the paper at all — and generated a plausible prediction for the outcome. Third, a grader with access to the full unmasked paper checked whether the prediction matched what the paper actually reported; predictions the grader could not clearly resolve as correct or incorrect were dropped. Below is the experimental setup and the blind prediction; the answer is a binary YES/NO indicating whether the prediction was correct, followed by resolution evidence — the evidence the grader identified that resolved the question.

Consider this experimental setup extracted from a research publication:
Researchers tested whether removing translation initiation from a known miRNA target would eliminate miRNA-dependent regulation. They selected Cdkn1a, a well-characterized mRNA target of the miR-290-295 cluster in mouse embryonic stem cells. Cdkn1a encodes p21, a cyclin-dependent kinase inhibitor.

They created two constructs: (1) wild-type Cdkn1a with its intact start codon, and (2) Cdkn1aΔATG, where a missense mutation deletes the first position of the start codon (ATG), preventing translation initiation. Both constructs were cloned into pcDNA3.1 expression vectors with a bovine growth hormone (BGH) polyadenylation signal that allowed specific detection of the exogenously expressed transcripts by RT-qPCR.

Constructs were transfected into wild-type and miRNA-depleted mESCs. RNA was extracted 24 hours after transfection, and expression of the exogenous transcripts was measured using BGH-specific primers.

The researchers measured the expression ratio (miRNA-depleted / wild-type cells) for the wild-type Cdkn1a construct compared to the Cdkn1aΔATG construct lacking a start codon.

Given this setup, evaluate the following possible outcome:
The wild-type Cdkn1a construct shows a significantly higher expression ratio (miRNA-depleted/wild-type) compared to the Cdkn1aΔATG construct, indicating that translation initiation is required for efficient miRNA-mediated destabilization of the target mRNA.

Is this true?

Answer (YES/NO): YES